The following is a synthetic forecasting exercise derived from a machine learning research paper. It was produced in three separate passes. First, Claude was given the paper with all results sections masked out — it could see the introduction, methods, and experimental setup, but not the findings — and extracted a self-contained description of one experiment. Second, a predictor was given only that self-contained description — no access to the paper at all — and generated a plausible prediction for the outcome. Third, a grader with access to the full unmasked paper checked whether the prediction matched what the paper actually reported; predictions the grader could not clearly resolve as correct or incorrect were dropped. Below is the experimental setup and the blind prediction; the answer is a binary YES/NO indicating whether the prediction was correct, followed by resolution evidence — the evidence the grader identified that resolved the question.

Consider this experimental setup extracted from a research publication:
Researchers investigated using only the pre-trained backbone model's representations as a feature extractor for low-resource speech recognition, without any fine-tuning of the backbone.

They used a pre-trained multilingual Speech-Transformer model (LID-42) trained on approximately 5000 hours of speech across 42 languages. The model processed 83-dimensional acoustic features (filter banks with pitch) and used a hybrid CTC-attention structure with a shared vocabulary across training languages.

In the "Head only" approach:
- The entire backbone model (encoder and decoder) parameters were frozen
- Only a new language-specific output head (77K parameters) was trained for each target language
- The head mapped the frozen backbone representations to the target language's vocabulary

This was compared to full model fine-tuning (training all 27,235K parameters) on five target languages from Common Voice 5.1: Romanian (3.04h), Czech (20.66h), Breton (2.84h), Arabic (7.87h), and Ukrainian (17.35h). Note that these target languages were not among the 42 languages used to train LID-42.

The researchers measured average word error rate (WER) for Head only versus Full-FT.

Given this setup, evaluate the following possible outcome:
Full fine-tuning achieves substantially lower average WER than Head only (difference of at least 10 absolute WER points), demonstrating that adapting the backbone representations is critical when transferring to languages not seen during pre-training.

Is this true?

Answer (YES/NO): YES